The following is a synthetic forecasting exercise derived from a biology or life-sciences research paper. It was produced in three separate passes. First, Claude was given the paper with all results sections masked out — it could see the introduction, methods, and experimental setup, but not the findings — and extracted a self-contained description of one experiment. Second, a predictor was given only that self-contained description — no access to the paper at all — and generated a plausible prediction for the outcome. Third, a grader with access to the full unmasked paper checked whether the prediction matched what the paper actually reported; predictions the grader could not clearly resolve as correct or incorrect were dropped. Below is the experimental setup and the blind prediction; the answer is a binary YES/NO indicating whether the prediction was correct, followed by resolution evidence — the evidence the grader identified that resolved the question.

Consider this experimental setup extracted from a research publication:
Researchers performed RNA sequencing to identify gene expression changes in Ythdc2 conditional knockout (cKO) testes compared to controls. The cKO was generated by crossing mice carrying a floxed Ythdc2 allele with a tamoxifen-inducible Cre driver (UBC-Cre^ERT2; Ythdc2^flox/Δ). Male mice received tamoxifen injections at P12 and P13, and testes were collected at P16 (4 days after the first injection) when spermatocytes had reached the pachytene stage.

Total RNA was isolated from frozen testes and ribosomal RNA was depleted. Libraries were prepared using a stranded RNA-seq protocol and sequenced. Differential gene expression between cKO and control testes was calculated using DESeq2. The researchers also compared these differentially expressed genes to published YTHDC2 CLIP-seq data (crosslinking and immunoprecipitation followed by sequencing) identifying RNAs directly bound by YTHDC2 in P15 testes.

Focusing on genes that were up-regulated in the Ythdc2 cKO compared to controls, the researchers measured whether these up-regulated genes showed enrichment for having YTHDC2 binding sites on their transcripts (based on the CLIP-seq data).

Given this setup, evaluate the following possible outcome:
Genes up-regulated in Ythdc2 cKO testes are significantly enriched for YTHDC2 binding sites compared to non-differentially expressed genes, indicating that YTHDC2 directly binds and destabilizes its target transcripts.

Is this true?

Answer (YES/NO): YES